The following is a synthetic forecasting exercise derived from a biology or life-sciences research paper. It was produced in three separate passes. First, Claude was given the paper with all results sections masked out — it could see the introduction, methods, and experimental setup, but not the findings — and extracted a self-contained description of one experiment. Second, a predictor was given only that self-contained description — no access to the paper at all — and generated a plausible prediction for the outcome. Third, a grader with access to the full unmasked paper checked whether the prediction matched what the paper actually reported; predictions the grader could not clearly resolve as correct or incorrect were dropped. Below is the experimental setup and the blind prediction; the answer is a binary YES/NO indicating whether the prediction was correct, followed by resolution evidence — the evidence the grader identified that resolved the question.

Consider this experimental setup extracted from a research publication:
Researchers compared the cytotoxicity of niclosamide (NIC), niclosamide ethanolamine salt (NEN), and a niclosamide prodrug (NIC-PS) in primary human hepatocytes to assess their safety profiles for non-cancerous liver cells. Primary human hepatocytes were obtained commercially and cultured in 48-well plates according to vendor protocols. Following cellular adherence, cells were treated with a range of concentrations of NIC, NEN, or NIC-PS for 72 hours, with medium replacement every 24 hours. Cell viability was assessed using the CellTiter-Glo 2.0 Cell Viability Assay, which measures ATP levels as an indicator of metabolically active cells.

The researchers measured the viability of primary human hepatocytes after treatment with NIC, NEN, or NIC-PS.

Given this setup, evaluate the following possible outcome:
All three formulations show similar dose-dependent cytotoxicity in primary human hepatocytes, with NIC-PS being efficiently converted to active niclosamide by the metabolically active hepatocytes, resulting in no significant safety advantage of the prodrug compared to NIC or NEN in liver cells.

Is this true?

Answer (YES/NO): NO